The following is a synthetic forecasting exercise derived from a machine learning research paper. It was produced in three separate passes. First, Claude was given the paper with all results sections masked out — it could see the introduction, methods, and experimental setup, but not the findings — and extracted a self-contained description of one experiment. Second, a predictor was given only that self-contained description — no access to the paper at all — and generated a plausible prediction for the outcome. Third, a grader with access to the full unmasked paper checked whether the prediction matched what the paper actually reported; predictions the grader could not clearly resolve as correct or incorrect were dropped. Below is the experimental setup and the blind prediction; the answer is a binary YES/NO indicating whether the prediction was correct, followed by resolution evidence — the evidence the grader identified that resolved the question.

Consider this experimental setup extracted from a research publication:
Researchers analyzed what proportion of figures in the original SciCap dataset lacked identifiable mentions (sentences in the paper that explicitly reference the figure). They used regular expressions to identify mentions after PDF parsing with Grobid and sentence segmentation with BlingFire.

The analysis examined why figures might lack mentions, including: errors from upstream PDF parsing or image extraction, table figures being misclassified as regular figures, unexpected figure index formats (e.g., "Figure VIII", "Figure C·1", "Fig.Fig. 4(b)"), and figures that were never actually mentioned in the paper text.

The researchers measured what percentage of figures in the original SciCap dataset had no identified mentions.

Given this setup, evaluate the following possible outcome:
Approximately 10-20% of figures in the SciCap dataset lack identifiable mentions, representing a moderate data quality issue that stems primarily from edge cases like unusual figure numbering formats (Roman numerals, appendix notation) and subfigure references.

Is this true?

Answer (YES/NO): NO